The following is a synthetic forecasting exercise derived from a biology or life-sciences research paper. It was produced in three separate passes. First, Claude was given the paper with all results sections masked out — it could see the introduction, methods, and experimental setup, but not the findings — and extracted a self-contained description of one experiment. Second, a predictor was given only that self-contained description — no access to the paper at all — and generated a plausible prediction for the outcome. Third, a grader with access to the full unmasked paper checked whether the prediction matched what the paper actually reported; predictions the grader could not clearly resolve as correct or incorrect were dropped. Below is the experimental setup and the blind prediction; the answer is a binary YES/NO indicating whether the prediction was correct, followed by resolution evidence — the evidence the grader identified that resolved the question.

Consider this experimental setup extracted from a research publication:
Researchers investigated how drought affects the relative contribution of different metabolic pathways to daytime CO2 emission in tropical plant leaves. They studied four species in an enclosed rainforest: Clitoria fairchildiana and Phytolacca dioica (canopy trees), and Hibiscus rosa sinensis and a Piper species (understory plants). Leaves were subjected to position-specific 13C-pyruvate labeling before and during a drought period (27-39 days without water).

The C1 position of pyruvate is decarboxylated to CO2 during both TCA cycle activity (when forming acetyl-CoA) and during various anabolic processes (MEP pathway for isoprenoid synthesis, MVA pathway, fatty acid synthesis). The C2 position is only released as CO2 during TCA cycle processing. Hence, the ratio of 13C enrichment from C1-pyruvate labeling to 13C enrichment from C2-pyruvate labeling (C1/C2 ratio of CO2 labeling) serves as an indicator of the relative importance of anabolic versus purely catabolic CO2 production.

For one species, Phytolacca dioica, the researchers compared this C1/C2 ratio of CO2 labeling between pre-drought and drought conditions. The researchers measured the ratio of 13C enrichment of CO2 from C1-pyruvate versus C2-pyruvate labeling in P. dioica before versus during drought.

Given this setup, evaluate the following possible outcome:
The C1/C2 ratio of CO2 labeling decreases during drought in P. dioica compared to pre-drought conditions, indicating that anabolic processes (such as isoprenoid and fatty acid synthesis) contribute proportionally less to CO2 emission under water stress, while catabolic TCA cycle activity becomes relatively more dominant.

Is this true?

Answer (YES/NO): YES